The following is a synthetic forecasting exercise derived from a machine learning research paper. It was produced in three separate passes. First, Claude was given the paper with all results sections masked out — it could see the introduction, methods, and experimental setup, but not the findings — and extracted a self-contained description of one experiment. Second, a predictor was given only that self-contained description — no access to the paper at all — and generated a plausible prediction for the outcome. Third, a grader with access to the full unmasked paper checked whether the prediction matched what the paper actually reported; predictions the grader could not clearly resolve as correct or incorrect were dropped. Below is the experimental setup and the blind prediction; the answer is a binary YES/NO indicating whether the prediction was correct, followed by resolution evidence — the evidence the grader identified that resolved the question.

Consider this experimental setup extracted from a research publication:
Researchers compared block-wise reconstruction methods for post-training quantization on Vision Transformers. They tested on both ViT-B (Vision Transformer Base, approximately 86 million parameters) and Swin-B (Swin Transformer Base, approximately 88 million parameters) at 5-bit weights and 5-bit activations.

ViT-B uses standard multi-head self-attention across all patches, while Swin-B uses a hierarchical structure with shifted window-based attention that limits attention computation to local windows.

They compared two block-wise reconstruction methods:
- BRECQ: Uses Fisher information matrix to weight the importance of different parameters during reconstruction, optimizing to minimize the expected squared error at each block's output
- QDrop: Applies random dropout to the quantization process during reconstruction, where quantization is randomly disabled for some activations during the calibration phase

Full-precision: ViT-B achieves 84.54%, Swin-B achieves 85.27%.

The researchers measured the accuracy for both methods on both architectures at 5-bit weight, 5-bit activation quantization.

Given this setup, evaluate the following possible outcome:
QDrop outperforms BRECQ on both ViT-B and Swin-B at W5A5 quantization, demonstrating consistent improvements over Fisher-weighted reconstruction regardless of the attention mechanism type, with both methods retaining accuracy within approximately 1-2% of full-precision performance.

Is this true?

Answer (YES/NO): NO